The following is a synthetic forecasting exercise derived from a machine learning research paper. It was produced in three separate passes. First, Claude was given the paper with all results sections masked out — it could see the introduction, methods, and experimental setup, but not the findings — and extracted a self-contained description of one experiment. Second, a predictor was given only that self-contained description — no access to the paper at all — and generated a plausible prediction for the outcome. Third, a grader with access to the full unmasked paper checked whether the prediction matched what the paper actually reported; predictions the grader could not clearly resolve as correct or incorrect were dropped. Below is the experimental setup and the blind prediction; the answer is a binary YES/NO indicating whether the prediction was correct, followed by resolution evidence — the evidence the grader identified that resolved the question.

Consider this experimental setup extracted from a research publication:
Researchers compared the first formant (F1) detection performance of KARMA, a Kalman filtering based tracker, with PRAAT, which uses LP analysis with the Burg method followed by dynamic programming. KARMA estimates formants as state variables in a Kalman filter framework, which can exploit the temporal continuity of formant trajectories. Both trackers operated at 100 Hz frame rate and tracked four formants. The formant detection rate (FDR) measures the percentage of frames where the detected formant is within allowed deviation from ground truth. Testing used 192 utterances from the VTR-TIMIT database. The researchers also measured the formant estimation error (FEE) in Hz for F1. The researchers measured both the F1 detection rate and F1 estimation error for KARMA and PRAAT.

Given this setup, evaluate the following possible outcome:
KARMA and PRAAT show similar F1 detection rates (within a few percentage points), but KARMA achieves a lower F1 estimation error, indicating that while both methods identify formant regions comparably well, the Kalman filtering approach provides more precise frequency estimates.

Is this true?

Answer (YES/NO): NO